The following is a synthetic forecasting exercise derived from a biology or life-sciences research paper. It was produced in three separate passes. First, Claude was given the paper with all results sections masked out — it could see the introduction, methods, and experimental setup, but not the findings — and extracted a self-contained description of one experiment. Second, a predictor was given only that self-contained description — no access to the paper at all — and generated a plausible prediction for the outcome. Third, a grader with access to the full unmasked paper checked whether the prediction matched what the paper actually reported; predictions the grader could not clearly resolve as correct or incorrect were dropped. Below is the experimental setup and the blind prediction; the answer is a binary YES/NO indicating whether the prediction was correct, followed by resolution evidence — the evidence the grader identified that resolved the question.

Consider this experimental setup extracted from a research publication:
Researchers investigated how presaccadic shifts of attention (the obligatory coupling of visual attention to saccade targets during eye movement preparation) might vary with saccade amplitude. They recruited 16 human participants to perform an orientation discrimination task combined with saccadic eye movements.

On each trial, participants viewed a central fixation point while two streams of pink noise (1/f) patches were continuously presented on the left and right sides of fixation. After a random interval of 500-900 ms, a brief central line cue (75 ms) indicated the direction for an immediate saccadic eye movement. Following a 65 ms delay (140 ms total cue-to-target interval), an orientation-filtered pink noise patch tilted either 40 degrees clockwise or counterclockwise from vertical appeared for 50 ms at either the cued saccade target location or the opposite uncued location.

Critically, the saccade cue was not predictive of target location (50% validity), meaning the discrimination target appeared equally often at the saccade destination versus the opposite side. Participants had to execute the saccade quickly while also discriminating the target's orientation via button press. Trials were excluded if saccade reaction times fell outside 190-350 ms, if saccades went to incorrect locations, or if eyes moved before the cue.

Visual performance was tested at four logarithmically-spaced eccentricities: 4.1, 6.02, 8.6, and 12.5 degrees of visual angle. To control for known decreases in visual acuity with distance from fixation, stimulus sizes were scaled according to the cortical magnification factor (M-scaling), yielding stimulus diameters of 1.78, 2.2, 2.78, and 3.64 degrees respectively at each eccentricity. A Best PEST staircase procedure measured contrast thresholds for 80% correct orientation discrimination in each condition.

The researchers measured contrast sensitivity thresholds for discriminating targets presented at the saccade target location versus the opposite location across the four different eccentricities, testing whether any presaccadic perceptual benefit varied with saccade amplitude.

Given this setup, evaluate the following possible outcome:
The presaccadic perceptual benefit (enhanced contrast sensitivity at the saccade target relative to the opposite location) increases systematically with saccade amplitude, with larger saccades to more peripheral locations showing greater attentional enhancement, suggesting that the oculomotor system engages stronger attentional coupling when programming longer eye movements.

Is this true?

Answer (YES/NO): NO